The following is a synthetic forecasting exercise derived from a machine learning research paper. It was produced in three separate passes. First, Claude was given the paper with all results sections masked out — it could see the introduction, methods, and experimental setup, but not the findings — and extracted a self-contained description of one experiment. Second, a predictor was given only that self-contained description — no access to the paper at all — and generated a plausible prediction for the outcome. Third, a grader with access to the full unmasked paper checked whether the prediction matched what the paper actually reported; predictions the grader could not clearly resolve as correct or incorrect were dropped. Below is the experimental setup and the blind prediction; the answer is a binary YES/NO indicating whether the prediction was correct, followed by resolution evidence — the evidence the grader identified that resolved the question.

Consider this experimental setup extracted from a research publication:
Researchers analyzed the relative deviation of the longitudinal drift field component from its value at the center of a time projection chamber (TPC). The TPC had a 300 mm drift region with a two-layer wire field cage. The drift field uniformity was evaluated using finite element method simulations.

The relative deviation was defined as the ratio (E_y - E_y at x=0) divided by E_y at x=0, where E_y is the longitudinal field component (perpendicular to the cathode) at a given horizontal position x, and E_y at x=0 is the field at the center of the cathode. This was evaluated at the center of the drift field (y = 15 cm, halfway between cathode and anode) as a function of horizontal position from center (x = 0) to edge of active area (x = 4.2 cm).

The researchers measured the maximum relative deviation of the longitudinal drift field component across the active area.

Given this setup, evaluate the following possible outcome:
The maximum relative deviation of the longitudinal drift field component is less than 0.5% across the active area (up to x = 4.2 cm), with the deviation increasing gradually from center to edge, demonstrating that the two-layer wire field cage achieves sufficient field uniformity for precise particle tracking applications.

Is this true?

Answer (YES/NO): NO